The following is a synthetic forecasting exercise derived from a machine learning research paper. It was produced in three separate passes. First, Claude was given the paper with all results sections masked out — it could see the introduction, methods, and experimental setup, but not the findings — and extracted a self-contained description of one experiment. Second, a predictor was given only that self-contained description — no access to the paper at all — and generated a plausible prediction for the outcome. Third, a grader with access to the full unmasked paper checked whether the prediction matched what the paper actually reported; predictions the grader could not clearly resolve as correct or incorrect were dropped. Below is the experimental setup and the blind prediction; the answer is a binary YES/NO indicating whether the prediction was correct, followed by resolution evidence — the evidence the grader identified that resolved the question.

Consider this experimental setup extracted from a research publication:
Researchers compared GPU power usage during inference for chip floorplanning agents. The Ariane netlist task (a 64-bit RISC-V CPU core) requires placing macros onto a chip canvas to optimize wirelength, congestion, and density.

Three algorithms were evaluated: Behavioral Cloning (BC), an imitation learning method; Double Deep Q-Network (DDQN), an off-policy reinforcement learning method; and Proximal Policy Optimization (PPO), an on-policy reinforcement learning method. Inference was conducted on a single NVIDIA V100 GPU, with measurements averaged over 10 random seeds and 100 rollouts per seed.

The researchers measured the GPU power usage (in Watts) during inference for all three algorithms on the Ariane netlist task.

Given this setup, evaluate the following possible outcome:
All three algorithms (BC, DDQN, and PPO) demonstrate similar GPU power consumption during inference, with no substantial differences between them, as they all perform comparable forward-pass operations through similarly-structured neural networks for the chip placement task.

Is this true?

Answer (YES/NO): NO